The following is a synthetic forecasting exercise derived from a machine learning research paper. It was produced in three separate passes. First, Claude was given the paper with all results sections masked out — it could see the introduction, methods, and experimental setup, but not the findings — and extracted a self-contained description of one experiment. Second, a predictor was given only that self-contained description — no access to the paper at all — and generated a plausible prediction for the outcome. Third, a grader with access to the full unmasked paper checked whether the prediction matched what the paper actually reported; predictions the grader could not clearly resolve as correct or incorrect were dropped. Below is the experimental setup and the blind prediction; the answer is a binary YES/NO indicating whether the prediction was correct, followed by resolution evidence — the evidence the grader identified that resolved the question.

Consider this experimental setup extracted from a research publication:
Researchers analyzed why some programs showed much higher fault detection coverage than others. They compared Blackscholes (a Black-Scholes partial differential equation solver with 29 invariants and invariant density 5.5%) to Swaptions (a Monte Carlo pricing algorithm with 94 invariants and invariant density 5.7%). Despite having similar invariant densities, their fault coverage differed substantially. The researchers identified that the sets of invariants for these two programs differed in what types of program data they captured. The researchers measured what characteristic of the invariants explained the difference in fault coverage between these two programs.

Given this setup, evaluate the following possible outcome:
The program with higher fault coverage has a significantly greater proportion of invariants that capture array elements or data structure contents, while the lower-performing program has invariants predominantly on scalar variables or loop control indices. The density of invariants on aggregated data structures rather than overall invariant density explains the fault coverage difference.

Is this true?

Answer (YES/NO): NO